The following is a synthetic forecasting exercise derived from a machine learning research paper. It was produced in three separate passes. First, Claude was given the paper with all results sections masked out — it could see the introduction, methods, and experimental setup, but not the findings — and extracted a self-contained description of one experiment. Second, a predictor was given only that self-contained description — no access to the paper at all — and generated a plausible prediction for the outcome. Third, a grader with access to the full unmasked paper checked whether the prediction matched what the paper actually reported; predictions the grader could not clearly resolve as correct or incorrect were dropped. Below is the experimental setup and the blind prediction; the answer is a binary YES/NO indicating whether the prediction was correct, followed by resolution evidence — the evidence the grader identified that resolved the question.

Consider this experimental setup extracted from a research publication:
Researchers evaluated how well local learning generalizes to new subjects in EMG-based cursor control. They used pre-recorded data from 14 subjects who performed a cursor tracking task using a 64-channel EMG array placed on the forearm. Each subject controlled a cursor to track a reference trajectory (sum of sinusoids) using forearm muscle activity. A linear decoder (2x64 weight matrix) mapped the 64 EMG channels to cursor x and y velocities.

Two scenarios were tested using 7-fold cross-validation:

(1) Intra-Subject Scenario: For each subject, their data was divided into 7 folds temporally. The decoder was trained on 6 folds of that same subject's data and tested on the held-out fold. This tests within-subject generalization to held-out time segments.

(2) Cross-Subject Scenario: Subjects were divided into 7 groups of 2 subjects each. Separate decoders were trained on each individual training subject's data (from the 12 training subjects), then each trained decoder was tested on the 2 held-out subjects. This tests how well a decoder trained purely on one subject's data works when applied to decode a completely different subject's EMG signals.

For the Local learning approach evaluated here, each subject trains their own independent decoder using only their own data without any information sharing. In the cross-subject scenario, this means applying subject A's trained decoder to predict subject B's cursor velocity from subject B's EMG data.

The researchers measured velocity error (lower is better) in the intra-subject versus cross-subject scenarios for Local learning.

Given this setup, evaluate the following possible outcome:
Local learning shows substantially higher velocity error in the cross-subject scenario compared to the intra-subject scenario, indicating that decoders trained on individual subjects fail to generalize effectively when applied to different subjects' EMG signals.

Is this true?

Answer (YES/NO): YES